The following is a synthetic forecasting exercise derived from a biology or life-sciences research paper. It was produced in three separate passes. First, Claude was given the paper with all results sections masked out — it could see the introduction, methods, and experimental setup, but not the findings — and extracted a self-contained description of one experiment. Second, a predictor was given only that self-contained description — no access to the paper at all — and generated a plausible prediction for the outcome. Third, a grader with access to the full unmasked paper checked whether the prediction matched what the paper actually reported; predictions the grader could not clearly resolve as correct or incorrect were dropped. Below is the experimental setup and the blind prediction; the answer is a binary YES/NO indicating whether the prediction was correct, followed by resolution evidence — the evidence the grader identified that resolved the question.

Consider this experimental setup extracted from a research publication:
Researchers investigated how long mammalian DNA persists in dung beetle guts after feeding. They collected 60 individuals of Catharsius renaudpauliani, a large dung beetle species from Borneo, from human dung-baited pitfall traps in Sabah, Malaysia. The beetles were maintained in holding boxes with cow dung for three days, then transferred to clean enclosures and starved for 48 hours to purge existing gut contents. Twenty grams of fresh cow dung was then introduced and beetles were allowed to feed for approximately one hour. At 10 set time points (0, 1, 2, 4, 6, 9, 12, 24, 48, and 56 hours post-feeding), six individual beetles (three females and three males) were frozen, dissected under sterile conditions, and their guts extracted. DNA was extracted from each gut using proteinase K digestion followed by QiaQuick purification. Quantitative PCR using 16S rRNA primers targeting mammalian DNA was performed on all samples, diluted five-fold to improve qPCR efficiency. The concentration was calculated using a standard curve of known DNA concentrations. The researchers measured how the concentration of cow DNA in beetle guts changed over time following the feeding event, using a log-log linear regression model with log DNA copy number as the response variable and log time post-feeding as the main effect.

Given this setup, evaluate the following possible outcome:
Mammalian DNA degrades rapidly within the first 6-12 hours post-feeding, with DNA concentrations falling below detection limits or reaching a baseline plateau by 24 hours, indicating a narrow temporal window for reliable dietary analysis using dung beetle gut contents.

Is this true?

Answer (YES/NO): NO